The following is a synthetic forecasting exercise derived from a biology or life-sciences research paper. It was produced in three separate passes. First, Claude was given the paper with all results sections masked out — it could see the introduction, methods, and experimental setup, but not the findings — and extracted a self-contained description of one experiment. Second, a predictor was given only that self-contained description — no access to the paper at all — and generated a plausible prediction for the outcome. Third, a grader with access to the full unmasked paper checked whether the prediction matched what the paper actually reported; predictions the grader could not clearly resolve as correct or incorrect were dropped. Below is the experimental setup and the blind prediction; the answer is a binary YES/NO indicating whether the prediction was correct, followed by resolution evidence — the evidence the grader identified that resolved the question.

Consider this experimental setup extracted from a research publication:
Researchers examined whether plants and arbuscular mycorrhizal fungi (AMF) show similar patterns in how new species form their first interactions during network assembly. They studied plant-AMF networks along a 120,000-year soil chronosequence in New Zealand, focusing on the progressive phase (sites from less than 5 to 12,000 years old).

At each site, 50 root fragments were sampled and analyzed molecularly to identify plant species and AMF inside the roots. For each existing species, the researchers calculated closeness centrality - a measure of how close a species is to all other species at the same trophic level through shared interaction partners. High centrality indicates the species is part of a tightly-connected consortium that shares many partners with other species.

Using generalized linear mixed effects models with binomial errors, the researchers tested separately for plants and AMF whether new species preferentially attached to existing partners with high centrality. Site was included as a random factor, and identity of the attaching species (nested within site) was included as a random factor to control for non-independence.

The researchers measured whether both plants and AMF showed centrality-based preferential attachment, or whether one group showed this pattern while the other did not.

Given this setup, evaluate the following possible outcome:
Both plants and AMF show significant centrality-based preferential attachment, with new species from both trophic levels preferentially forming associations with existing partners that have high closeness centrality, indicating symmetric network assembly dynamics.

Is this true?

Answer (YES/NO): YES